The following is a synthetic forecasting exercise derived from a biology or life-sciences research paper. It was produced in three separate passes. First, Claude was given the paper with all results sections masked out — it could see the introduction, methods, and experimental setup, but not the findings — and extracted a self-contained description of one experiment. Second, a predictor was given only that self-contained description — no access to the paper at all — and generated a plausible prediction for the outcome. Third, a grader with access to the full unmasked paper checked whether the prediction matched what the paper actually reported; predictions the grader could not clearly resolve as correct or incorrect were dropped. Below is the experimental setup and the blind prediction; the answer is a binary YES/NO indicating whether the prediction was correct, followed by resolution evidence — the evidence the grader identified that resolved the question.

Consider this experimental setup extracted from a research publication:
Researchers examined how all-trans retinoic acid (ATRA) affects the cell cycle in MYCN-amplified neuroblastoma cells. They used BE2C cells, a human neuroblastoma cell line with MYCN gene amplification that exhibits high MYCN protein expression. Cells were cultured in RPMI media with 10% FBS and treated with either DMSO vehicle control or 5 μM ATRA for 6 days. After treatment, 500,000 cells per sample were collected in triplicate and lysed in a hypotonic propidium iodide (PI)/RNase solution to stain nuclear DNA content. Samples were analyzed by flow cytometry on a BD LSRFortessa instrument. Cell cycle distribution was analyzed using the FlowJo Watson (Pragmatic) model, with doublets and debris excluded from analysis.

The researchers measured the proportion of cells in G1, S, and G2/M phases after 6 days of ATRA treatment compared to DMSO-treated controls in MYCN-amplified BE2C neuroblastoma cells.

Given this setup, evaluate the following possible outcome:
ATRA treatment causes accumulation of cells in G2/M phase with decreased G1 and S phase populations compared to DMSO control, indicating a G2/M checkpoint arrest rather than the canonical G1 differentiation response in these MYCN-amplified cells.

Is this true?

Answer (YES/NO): NO